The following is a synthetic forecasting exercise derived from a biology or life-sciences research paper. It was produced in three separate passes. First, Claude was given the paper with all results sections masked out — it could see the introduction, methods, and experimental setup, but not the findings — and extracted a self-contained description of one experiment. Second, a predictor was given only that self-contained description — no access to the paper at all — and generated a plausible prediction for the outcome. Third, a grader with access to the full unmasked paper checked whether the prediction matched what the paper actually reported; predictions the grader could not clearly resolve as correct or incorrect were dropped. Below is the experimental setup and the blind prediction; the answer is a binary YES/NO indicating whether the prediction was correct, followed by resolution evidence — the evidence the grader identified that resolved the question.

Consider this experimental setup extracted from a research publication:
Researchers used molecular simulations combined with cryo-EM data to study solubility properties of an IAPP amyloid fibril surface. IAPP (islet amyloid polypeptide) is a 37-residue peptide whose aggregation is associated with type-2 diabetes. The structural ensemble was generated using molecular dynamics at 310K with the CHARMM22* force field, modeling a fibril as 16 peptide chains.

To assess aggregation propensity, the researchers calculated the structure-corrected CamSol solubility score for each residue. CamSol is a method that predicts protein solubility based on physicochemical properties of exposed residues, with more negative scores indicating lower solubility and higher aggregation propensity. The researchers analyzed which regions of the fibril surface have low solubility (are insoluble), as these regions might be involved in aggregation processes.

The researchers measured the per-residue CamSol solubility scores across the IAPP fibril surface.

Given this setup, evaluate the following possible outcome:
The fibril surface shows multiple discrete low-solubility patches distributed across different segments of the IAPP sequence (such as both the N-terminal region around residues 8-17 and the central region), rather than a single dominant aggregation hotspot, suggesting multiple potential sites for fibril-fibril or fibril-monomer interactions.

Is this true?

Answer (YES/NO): YES